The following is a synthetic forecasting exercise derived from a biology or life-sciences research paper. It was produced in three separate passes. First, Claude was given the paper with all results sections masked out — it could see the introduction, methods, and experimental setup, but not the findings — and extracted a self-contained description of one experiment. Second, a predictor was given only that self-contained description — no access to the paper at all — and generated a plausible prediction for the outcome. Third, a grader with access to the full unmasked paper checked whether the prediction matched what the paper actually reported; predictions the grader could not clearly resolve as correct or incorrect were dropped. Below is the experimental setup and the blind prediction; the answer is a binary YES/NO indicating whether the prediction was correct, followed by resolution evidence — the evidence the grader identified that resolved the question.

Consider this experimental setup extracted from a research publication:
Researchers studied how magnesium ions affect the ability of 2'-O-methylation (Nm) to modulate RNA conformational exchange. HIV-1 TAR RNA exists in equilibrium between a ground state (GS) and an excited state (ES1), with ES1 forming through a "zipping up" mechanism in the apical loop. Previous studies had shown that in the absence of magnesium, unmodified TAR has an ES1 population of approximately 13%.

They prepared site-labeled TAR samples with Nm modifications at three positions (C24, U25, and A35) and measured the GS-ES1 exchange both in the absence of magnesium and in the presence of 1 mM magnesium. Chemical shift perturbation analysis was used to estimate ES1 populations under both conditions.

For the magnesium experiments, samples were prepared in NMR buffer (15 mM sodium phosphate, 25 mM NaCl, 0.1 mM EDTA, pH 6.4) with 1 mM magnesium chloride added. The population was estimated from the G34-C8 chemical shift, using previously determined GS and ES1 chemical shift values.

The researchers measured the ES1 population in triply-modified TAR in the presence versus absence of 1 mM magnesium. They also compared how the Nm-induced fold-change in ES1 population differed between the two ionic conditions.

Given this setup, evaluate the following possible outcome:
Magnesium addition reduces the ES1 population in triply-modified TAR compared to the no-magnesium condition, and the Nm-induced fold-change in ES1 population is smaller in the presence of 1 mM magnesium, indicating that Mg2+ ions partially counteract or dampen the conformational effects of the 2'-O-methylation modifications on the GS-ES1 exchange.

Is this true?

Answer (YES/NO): NO